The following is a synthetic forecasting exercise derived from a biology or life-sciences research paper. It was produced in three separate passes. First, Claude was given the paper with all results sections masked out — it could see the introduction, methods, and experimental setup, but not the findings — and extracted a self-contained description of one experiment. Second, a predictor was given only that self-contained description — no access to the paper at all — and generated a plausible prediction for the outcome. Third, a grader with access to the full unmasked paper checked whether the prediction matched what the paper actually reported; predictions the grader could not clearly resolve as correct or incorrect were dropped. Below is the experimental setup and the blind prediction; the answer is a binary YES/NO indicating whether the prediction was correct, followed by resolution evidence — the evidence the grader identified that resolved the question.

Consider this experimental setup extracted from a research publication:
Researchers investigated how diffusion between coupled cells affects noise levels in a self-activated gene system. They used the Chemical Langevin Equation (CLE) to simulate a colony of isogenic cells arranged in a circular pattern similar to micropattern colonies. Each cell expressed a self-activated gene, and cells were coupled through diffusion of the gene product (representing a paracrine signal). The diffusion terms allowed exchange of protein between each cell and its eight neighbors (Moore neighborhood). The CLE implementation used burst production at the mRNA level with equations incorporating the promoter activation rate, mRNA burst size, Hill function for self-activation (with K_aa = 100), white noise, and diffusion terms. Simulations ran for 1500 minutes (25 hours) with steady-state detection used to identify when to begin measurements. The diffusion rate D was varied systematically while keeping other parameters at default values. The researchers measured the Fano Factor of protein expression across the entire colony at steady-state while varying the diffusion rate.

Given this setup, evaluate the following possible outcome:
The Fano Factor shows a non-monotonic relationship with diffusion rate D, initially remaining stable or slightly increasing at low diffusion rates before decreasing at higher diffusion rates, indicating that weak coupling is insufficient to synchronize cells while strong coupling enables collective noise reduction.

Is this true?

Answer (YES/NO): NO